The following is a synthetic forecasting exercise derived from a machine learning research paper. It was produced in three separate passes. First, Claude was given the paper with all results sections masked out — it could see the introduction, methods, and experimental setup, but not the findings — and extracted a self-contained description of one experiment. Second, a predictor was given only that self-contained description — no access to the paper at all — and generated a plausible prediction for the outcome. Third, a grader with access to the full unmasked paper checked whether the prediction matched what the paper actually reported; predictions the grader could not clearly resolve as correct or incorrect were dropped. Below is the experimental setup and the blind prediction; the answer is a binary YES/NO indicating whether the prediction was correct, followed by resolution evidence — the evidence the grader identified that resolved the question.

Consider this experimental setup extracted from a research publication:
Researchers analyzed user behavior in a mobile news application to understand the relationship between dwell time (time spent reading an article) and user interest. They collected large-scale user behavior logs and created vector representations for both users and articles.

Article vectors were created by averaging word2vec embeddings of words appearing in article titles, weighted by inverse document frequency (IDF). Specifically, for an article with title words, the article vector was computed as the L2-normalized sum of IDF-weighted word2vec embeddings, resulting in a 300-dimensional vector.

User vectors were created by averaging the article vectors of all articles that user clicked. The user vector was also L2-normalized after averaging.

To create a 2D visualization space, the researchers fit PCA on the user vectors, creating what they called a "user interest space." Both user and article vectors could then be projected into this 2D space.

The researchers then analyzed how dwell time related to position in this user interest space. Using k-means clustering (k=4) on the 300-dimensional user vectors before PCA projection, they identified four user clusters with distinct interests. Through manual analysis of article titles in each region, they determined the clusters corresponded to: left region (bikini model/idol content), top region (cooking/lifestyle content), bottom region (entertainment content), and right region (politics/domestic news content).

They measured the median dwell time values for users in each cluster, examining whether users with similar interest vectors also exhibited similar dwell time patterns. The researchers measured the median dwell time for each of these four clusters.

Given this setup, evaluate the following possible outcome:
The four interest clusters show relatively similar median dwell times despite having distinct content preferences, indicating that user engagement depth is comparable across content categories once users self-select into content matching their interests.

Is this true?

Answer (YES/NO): NO